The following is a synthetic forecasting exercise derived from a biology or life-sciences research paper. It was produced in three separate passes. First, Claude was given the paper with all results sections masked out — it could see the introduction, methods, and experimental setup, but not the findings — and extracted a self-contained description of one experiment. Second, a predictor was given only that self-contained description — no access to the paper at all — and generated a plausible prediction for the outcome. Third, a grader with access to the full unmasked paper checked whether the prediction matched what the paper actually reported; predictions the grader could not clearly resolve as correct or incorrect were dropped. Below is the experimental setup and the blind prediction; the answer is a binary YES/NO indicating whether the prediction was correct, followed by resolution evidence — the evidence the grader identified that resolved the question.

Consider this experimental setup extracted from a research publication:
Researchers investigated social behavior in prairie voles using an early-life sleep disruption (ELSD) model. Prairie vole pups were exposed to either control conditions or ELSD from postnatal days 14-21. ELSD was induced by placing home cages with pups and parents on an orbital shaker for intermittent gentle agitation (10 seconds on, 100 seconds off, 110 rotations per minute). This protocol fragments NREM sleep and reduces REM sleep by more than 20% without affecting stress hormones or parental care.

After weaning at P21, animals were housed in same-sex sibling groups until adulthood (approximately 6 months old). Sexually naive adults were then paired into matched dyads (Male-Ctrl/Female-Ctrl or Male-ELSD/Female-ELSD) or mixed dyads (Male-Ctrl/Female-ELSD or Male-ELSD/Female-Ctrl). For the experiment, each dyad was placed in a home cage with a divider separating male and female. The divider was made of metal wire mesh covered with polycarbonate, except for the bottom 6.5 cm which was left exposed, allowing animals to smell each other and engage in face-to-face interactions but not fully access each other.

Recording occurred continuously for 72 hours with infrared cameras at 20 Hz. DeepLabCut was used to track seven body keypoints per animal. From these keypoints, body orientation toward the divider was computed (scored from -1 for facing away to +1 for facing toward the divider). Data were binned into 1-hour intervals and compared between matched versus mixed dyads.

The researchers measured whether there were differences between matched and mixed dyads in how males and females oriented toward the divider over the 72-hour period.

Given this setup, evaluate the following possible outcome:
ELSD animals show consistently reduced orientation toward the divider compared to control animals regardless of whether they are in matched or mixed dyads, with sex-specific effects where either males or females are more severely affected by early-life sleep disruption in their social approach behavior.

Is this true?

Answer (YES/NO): NO